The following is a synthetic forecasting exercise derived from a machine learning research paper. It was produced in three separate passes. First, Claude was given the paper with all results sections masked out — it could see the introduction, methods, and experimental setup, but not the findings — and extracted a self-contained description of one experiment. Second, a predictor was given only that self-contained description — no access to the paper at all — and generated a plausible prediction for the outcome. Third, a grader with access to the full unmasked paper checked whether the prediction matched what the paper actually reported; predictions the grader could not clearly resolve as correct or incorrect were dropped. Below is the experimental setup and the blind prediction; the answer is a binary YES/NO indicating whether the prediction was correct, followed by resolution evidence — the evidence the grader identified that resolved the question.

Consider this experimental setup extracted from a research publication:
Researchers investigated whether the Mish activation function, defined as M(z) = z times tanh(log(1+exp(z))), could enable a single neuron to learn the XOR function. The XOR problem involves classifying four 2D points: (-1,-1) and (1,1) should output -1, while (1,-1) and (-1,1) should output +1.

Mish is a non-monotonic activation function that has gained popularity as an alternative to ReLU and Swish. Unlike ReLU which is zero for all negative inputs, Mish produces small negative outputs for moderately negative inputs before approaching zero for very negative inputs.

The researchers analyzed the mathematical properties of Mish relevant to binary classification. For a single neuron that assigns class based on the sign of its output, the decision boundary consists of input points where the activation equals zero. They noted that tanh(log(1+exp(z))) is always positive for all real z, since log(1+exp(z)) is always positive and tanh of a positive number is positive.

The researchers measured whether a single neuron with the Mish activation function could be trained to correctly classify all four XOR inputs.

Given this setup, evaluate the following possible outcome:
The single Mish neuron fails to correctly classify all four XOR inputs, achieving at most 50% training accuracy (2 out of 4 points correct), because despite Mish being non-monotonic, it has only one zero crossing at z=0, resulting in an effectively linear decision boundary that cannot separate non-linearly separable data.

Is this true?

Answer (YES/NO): NO